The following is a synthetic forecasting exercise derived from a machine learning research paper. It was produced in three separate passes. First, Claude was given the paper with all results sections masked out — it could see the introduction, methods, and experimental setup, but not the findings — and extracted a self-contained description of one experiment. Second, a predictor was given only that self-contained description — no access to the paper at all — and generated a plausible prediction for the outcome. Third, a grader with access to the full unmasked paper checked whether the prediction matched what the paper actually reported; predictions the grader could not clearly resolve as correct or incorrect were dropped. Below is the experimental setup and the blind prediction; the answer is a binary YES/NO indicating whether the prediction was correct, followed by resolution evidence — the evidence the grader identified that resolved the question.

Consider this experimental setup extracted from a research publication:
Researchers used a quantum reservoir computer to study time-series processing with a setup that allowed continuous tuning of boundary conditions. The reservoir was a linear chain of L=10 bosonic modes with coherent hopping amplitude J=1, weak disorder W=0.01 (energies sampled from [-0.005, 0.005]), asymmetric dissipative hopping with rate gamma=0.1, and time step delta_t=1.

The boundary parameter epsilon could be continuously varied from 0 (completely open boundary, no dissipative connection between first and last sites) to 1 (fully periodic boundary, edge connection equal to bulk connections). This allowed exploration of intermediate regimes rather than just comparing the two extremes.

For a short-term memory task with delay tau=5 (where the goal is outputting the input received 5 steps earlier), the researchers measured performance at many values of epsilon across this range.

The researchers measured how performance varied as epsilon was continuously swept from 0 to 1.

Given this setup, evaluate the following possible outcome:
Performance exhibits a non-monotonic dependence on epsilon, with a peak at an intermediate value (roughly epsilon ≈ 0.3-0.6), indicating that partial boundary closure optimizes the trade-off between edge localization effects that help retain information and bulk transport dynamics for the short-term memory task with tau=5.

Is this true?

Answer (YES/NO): NO